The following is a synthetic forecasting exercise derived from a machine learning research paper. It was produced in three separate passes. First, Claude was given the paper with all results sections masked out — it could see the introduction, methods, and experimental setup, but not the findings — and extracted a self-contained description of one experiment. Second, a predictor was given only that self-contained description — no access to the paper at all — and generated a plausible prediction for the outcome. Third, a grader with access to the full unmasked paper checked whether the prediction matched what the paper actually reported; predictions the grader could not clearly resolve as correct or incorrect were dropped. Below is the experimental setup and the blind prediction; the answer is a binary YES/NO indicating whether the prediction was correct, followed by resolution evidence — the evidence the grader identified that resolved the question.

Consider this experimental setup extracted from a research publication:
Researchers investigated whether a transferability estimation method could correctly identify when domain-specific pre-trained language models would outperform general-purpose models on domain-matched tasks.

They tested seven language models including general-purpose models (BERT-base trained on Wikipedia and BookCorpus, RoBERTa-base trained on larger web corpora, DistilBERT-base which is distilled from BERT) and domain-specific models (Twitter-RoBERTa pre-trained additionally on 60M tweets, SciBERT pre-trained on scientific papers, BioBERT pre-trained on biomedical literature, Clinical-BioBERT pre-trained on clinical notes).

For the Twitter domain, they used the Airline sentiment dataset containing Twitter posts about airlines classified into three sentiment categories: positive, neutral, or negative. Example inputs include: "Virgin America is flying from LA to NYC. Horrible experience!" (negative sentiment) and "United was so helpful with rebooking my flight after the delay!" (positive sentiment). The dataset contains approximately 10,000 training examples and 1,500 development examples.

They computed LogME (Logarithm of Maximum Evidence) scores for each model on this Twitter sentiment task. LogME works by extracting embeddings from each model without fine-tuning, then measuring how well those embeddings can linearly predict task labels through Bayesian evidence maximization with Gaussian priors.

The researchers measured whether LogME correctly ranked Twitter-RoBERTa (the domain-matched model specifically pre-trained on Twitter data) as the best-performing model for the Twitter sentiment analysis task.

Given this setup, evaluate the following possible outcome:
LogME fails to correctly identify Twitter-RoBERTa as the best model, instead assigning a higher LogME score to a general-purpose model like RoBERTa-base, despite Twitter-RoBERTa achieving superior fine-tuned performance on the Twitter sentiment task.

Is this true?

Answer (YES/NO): NO